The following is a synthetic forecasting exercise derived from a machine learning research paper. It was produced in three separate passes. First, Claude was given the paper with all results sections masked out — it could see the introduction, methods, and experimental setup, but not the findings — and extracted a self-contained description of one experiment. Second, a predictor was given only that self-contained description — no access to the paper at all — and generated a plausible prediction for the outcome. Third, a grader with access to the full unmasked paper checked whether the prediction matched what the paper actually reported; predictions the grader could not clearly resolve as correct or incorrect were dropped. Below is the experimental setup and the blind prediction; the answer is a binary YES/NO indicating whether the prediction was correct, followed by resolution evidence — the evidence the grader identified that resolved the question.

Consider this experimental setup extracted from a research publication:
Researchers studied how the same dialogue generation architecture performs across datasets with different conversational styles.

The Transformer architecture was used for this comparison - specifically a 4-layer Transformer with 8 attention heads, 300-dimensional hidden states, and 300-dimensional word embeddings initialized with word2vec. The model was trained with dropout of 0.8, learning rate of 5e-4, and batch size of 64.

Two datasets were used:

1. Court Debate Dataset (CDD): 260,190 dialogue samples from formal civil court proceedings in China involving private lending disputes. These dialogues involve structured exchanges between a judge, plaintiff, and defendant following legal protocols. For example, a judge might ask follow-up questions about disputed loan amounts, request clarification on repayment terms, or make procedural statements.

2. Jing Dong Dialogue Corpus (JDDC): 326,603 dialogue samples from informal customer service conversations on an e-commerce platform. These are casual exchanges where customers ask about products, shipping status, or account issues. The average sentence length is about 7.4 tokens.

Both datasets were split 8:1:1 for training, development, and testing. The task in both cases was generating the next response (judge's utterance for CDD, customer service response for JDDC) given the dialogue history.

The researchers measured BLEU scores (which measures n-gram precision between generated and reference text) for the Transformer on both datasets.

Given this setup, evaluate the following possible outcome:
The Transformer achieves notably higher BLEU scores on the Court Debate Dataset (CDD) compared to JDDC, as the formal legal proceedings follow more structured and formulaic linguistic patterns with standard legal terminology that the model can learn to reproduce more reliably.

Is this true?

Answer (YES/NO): YES